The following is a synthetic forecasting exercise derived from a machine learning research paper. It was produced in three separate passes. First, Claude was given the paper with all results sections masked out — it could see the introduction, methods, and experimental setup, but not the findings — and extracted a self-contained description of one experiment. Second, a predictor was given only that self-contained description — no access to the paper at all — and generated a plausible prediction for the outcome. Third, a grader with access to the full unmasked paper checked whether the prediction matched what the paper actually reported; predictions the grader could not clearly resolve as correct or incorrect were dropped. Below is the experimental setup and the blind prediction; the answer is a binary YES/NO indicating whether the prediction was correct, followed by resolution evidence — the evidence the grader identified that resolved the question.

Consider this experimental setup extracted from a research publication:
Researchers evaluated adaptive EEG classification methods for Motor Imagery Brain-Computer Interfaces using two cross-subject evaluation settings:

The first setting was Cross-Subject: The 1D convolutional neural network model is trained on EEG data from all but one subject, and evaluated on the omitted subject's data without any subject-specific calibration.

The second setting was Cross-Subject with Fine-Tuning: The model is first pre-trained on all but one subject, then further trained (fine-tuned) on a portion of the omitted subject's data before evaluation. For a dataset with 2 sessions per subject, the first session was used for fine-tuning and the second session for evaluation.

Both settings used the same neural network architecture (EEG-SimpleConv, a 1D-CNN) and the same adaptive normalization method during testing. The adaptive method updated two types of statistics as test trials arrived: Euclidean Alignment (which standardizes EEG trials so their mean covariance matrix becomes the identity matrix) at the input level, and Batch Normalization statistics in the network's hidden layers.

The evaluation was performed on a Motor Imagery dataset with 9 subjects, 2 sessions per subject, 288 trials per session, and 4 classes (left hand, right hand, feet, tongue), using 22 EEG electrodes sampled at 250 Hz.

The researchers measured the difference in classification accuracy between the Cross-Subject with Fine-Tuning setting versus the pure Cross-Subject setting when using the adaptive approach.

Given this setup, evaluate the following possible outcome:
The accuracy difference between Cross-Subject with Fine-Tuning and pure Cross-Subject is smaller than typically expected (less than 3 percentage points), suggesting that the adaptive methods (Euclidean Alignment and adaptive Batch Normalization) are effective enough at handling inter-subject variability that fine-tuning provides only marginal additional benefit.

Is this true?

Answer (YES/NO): NO